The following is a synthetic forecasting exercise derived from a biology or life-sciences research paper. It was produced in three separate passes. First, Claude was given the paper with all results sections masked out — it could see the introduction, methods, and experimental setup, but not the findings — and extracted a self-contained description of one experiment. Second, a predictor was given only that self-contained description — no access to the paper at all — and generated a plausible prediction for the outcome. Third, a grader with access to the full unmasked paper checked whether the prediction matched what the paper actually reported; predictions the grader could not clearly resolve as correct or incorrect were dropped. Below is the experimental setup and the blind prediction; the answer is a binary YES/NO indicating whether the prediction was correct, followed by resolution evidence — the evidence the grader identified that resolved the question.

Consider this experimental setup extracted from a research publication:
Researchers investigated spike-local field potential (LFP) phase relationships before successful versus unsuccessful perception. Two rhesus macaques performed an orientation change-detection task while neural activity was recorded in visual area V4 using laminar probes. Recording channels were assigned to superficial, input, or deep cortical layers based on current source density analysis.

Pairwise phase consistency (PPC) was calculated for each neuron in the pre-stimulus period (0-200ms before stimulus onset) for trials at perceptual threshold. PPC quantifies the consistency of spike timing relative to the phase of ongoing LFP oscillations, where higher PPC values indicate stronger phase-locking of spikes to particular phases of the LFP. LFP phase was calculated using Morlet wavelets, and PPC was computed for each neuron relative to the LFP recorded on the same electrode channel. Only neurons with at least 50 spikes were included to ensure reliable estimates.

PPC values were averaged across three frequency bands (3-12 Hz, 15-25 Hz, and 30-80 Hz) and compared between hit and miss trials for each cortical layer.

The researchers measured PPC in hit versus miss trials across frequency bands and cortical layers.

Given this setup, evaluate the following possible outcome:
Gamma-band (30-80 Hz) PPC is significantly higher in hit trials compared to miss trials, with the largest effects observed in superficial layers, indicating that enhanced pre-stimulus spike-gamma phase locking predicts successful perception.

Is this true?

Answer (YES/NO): NO